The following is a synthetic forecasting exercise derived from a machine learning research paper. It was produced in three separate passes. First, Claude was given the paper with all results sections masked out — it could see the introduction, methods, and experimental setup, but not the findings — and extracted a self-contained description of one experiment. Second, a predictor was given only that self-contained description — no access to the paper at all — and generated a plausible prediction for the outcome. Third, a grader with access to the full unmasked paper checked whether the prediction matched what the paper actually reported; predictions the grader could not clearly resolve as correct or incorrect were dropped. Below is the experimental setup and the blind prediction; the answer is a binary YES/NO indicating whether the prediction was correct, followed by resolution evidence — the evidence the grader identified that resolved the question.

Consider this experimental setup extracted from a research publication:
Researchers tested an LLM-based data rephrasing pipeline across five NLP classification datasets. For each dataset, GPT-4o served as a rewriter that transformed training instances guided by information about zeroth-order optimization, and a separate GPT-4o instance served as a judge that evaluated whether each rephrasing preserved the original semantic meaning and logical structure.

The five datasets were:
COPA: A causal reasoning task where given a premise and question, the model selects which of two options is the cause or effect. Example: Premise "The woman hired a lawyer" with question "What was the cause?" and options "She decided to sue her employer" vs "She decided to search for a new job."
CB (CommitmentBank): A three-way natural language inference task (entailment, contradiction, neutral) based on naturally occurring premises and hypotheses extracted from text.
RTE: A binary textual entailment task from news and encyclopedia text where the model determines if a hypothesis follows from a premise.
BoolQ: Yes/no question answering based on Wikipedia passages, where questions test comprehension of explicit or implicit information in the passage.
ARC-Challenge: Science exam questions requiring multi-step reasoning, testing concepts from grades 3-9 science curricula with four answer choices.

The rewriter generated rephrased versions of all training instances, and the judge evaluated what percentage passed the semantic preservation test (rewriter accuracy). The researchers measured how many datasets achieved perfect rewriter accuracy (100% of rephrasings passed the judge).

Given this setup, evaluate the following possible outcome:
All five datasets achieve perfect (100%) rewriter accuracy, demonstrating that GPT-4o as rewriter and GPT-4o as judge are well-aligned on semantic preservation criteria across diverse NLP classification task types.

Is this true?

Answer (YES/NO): NO